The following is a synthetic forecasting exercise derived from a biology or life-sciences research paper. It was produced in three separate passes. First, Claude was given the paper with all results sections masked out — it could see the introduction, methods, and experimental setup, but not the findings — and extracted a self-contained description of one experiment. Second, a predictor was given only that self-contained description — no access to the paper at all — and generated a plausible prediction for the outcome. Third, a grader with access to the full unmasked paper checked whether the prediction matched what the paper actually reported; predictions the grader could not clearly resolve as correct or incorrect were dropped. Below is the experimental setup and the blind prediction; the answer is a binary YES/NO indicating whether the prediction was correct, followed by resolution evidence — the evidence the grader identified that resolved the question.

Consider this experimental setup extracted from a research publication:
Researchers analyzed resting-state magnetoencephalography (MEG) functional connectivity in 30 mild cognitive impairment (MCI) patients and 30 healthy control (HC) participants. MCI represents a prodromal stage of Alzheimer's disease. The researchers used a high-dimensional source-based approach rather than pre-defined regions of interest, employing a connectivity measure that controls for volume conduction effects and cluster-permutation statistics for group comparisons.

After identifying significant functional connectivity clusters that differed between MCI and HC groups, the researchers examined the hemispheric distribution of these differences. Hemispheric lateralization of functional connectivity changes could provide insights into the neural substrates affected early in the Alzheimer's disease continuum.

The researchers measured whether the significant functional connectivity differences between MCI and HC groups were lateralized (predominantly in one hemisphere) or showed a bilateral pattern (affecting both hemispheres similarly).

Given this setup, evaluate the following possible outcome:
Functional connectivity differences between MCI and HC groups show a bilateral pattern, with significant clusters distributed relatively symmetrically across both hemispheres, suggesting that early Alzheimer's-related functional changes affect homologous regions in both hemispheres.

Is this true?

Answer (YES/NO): NO